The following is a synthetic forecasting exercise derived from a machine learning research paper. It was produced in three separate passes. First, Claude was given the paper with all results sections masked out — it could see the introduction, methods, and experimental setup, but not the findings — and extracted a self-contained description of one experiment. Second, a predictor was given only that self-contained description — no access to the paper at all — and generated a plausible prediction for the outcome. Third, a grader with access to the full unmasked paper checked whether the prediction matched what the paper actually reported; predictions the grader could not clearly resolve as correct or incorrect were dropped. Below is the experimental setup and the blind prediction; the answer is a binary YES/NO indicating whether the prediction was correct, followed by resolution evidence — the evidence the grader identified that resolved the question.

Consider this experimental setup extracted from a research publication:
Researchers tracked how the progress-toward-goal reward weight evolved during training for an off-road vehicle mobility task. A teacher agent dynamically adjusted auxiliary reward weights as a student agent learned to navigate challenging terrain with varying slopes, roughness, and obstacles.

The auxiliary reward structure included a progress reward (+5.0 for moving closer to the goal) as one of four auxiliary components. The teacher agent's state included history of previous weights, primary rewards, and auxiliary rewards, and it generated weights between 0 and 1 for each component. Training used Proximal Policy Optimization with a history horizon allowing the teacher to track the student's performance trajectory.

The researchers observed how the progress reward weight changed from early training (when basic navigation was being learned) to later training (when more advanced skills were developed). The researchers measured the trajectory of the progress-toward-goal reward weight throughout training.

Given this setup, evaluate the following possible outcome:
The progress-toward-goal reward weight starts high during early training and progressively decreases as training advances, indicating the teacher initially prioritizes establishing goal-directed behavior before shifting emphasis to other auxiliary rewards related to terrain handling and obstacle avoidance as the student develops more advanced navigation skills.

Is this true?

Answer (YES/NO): NO